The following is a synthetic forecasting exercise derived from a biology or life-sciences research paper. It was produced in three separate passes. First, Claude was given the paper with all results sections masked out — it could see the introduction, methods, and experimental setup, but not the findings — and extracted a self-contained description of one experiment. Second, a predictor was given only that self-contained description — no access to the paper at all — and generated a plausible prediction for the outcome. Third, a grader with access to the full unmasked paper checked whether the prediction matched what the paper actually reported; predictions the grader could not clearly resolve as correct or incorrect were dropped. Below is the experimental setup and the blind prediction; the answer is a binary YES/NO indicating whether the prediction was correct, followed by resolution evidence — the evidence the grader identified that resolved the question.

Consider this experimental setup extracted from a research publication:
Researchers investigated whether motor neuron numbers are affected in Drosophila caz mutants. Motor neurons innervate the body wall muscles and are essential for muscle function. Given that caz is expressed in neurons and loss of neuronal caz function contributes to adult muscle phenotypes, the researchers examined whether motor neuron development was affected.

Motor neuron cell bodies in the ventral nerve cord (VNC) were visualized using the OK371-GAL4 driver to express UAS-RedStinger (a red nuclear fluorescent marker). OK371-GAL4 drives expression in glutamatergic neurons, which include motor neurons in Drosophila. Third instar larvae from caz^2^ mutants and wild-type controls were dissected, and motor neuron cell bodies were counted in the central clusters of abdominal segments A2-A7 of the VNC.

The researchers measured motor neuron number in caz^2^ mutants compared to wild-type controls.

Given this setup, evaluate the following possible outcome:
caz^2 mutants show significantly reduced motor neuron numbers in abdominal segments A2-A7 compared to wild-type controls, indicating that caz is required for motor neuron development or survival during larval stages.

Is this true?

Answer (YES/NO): NO